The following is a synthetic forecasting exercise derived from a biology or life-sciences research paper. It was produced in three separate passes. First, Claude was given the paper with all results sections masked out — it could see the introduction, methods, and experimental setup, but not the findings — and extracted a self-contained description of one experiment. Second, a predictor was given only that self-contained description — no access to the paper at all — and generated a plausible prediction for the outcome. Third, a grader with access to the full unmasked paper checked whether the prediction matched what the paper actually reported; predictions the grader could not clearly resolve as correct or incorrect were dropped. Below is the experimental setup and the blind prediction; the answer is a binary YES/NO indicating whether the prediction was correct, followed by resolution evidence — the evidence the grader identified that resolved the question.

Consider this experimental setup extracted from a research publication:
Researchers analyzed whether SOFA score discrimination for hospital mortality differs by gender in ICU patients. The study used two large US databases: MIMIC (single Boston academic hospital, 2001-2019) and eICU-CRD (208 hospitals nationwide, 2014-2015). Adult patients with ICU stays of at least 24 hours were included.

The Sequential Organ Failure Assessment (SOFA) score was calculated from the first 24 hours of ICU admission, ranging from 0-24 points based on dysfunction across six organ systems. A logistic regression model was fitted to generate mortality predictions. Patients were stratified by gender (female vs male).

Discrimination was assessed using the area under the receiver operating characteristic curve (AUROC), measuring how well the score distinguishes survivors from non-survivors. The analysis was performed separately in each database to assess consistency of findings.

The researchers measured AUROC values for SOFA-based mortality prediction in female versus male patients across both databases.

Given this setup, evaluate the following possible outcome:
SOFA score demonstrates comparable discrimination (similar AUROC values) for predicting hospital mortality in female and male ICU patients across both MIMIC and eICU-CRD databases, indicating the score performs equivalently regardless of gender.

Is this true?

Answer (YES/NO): NO